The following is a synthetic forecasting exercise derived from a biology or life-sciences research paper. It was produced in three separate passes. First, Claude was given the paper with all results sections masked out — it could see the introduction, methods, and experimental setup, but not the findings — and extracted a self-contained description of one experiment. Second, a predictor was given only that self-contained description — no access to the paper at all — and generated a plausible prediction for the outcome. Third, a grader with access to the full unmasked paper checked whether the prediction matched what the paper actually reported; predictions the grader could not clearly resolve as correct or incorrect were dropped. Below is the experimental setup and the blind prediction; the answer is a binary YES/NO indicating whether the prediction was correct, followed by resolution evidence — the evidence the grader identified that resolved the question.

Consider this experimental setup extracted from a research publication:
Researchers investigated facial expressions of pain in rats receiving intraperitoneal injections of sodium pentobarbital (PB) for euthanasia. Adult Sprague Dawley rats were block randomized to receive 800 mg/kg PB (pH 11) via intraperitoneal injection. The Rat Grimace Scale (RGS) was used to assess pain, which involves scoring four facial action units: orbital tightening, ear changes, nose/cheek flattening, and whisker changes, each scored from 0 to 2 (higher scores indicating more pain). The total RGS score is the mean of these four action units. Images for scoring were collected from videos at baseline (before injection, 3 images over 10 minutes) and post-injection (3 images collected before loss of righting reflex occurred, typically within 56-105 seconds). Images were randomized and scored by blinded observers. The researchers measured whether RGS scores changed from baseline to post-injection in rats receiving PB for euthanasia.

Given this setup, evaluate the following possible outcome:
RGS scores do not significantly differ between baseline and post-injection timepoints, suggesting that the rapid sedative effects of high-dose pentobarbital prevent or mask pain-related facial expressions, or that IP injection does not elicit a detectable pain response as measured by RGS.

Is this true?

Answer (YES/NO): YES